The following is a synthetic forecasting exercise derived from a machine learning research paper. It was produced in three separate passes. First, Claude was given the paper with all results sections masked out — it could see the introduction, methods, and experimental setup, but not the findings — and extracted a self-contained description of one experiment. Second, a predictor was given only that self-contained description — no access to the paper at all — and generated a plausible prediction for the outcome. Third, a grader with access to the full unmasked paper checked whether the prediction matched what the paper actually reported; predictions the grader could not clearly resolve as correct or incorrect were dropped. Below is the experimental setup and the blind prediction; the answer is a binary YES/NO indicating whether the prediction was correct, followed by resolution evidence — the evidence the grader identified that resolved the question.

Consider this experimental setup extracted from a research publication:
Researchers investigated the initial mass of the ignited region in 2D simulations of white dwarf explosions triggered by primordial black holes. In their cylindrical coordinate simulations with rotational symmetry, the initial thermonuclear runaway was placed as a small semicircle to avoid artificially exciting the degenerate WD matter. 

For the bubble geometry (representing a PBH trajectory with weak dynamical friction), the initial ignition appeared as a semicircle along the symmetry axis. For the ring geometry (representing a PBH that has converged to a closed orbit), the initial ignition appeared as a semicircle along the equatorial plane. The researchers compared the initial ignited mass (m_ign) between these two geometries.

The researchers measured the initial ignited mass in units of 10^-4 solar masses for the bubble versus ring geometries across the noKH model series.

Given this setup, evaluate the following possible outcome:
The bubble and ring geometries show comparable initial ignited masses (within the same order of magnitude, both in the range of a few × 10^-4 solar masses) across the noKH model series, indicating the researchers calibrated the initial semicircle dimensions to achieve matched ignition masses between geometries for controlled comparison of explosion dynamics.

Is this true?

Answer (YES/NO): NO